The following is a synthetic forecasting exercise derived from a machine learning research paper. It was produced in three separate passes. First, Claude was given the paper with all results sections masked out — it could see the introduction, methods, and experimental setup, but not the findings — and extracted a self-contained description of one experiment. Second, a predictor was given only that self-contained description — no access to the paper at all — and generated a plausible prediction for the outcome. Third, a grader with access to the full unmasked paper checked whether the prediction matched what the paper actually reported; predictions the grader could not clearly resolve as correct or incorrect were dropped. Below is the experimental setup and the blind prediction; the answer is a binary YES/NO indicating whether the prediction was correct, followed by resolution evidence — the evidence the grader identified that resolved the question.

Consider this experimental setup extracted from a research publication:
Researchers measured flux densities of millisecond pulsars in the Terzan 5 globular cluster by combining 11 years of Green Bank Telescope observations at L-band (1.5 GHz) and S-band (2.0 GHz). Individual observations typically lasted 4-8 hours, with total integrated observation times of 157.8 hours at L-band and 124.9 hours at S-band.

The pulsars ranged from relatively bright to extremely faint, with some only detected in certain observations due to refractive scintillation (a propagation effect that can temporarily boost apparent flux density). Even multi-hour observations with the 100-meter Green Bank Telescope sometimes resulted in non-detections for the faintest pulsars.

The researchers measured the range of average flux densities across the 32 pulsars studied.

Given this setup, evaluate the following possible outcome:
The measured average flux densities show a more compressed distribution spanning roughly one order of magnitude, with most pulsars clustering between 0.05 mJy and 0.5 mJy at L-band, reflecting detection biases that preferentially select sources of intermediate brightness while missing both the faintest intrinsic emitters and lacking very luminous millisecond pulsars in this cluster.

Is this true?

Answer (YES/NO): NO